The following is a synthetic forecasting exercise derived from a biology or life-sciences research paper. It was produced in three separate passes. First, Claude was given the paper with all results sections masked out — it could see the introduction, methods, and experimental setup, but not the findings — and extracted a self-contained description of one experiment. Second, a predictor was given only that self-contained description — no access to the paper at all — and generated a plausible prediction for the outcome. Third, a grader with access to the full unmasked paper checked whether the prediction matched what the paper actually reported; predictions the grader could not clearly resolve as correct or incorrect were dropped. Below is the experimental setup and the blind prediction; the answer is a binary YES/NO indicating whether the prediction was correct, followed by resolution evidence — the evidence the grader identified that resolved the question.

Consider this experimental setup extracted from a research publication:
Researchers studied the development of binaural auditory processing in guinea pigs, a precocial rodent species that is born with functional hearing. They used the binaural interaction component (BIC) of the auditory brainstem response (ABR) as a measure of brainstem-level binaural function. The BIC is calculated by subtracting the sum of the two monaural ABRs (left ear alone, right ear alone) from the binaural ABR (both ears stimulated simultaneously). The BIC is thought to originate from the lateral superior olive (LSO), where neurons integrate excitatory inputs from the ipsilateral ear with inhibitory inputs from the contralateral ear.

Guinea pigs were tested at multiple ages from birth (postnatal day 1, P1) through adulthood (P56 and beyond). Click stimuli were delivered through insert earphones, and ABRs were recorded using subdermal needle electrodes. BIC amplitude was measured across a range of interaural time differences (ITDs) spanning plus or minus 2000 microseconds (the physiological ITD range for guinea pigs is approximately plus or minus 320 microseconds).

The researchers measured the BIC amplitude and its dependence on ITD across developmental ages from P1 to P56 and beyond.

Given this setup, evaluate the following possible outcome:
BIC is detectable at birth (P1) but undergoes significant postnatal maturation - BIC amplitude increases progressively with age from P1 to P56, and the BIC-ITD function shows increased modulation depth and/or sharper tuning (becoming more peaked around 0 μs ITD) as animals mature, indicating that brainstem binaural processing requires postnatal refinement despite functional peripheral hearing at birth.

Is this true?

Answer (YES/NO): NO